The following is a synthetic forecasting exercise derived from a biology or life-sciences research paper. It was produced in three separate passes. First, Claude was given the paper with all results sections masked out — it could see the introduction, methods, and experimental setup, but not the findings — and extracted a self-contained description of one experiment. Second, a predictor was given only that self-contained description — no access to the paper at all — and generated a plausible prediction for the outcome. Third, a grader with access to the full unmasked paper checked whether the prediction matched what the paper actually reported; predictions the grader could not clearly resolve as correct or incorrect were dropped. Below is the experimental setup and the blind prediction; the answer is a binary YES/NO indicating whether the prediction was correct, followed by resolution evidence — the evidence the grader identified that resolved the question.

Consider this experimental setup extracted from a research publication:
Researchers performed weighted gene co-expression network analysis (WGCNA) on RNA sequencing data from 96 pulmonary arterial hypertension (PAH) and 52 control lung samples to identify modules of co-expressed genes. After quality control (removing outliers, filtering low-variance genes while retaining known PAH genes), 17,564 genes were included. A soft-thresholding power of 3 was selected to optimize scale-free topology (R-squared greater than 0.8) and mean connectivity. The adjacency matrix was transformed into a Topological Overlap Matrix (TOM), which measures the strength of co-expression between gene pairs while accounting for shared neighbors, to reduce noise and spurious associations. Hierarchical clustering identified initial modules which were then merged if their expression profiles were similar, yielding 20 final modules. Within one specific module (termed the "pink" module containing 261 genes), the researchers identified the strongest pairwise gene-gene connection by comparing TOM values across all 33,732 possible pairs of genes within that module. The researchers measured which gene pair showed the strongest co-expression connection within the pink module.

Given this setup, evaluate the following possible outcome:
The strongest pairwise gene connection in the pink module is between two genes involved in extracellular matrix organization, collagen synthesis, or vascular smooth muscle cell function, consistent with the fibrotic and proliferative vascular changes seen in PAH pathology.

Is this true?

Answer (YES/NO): NO